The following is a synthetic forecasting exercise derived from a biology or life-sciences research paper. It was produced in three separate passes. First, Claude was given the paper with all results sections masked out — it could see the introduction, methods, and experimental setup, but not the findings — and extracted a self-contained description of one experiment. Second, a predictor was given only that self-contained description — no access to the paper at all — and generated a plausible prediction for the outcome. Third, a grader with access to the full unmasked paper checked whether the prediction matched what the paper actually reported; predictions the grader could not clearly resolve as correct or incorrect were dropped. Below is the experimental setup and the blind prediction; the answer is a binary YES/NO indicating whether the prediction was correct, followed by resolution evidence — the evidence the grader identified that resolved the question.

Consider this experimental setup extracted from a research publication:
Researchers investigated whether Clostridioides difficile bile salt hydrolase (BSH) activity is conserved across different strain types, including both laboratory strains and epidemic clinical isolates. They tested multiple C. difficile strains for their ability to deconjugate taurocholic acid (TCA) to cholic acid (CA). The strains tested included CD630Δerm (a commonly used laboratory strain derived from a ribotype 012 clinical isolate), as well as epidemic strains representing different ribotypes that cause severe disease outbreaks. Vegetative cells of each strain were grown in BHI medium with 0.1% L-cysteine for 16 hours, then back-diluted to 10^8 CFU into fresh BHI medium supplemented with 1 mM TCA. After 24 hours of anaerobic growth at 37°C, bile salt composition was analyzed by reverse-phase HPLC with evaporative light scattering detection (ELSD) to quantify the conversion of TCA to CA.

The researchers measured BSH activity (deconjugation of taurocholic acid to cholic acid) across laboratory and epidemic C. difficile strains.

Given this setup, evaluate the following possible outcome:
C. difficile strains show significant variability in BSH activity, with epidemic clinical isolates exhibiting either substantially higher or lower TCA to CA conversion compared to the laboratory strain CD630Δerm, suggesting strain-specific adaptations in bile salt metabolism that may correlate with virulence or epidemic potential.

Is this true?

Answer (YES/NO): YES